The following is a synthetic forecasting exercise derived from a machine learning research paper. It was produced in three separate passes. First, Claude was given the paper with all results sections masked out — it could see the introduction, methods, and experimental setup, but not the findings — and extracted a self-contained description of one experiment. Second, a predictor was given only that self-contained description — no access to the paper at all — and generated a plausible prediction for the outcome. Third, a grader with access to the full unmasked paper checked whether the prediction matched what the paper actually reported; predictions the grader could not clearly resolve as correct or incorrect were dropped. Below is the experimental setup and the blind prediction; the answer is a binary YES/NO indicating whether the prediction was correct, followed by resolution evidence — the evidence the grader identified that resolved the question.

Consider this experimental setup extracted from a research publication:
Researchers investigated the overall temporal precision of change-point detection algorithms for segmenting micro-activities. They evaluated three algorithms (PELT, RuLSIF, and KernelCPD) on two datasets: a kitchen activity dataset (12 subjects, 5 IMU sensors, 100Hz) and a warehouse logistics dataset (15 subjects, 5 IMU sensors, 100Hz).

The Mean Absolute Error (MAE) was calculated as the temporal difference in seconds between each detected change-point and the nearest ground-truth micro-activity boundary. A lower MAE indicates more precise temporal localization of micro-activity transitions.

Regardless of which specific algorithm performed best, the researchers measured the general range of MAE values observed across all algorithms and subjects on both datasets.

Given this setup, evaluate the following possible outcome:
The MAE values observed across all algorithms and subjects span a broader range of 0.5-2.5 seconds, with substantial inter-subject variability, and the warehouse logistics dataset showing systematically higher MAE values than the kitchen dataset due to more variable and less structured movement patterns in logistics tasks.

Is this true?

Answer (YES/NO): NO